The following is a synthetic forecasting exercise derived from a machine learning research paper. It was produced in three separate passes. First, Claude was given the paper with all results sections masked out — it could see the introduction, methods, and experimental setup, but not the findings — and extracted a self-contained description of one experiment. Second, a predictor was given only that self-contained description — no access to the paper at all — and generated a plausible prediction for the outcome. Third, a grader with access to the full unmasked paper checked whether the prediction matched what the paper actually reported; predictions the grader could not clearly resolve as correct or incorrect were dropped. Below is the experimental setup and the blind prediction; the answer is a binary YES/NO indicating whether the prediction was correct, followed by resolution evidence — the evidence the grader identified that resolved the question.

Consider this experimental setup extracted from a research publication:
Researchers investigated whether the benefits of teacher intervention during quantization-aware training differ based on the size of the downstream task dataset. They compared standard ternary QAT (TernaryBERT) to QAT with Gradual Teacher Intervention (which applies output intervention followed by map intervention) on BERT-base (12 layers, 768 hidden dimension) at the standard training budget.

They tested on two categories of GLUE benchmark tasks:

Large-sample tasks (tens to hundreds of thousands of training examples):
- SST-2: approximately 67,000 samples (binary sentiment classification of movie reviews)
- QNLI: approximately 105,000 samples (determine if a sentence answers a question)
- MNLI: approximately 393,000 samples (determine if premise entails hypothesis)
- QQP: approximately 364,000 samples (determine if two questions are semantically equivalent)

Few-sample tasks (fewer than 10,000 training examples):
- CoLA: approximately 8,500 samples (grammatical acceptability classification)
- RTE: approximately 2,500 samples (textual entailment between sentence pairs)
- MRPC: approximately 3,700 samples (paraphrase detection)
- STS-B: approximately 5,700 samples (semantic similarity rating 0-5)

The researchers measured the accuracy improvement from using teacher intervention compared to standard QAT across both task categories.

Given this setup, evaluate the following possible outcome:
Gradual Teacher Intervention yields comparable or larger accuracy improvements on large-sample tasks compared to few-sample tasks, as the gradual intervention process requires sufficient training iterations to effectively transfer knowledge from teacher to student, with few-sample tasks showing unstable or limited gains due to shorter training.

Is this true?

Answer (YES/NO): NO